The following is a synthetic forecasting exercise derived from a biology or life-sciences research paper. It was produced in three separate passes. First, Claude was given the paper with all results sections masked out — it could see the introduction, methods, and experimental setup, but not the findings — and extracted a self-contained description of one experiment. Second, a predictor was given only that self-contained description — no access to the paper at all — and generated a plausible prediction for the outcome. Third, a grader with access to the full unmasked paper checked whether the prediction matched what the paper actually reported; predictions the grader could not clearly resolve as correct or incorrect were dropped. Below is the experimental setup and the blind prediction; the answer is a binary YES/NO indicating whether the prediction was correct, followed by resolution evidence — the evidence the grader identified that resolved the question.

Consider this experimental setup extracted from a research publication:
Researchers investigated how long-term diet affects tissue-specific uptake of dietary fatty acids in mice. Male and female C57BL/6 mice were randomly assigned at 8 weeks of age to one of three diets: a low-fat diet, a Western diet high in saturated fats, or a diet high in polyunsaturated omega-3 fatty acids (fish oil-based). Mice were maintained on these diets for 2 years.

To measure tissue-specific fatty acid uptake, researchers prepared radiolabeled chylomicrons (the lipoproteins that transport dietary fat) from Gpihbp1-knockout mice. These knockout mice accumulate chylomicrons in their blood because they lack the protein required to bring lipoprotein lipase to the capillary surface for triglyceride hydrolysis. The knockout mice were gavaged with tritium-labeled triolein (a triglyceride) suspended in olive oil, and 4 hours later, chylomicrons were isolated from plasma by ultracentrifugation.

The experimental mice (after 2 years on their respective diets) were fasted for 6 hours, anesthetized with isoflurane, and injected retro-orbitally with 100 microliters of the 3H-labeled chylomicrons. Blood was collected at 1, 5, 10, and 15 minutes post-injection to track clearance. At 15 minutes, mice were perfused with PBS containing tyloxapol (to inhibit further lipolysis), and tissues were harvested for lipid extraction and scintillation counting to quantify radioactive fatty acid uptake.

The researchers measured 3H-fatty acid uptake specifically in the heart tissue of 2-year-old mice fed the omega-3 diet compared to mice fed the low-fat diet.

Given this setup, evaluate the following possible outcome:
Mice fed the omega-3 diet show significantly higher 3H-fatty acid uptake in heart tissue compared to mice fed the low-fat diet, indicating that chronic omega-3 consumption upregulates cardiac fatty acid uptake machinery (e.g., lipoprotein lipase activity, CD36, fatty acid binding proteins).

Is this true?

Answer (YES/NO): YES